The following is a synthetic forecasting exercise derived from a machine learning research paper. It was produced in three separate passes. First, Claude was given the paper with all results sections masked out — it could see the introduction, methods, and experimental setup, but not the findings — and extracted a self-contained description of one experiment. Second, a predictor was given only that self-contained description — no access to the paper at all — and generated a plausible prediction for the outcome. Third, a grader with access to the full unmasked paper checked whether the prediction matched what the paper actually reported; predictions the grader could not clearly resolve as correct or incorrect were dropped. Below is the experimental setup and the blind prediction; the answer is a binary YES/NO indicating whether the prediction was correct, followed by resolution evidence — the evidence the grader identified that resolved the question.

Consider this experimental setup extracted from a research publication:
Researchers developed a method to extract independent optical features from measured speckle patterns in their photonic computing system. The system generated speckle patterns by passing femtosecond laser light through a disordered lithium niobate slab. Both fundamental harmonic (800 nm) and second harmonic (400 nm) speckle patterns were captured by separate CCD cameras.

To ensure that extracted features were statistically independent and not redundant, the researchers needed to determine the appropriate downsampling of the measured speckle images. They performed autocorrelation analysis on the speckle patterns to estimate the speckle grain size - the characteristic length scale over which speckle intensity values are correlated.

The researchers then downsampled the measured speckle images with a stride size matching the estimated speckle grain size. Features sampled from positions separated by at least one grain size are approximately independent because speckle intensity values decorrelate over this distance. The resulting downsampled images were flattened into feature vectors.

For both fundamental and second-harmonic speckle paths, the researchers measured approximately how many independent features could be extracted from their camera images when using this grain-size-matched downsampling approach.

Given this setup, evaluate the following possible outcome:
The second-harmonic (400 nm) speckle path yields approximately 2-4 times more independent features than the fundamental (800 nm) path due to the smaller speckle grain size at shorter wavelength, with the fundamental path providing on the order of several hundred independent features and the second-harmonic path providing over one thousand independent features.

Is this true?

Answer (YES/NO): NO